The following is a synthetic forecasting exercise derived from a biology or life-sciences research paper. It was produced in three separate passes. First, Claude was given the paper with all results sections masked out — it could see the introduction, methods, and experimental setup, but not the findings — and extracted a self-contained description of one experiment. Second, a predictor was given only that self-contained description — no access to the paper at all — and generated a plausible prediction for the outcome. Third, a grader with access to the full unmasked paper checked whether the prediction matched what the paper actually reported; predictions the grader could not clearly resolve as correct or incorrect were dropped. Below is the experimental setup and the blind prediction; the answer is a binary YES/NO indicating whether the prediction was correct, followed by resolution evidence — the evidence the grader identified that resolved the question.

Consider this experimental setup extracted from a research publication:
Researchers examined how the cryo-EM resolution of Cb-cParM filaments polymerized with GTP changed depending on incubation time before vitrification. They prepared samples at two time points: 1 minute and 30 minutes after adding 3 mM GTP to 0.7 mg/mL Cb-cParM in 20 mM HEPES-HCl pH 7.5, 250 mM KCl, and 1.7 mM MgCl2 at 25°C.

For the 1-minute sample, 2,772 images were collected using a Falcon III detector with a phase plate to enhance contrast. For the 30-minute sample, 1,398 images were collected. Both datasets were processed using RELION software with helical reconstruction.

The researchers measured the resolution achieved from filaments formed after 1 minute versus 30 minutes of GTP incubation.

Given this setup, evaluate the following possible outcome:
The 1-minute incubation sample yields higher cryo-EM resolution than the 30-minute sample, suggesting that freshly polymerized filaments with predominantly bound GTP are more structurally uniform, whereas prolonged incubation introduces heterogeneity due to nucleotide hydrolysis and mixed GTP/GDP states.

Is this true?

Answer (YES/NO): NO